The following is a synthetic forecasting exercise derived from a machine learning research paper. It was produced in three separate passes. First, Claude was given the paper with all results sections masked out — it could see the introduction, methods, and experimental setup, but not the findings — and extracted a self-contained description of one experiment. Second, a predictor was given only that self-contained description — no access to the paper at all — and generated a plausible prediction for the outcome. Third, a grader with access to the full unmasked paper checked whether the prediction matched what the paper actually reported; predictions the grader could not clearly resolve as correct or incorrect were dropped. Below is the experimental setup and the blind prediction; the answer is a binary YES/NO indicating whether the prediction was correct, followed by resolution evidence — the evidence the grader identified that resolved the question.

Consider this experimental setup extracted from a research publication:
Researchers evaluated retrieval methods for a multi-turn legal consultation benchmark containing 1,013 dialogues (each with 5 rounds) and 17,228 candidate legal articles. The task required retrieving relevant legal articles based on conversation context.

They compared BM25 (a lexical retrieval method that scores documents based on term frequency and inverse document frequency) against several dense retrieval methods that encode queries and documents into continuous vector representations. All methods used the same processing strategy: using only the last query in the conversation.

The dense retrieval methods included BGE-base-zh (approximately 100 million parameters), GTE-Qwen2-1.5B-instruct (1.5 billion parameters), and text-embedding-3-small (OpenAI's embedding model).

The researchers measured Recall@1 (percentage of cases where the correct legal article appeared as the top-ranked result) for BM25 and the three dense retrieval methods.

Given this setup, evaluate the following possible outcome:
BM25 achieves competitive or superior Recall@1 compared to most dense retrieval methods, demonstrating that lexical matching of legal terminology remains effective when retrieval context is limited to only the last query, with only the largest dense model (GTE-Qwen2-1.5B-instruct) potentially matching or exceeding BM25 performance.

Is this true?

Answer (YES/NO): NO